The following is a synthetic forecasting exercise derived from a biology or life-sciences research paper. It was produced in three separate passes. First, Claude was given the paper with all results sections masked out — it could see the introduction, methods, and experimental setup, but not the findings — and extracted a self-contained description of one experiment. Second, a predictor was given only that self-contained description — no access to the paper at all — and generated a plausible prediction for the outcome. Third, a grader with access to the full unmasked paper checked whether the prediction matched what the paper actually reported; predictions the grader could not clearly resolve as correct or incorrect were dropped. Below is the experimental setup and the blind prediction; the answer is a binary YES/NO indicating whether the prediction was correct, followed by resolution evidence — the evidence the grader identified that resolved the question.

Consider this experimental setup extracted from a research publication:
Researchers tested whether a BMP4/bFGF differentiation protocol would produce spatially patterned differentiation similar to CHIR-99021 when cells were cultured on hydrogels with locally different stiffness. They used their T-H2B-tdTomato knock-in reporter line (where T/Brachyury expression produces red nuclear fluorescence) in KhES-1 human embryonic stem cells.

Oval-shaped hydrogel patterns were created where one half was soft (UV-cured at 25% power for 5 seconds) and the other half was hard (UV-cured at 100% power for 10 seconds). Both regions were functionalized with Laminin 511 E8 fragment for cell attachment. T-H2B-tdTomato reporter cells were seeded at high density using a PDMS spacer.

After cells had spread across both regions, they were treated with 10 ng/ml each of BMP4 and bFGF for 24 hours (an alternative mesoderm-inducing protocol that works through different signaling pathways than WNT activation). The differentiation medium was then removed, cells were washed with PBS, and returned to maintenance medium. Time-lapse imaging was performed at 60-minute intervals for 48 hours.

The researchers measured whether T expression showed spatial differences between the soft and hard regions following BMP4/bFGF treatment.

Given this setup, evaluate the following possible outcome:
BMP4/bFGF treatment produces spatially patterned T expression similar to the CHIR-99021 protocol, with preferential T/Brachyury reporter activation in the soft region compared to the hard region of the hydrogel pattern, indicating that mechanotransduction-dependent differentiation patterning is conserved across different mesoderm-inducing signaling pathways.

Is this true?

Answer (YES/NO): NO